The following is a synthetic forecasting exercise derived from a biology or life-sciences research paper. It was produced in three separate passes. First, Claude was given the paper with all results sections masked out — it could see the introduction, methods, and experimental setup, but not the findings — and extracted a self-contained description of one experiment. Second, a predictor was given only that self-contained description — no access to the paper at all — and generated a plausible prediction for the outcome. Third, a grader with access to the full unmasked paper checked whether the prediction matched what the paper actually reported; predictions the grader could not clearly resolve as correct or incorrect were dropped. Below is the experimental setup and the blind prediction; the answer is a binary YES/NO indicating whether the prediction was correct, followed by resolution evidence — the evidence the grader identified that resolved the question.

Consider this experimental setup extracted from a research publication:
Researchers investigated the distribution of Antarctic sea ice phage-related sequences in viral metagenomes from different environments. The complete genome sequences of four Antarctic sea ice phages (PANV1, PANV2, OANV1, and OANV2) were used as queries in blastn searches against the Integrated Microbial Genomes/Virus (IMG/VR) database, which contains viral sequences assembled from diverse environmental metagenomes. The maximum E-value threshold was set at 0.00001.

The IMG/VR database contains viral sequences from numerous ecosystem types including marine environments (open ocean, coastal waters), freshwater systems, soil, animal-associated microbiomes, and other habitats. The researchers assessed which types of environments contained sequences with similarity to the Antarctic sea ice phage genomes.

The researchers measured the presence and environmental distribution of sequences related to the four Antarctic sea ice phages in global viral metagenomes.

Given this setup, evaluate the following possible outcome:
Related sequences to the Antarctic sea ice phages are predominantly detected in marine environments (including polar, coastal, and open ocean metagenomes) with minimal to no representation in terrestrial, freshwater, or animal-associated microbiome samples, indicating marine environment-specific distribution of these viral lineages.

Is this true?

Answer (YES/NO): NO